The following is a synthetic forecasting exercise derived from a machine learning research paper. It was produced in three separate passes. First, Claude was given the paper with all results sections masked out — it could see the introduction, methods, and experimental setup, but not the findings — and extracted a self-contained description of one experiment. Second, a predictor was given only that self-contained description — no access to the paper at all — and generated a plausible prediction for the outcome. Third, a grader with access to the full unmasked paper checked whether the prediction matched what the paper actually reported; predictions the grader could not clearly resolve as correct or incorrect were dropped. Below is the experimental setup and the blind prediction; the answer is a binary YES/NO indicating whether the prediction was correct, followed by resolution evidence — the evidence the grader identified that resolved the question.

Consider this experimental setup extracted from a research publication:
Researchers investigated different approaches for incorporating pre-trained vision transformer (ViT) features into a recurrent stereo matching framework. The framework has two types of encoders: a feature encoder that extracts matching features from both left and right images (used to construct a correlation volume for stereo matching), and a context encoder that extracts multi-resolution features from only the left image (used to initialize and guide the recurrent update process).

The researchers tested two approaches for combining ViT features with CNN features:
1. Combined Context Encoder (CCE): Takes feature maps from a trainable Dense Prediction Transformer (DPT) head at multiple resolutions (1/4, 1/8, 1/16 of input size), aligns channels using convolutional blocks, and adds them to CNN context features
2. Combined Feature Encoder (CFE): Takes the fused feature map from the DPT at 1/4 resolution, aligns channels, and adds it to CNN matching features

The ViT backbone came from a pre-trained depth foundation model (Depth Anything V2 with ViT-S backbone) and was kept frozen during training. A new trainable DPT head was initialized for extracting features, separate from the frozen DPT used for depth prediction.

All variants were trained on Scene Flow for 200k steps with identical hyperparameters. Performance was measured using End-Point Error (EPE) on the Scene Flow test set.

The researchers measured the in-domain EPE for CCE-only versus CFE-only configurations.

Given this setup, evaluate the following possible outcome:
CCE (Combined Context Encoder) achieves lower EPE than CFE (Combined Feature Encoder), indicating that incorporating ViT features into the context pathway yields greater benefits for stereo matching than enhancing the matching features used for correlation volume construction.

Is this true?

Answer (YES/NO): YES